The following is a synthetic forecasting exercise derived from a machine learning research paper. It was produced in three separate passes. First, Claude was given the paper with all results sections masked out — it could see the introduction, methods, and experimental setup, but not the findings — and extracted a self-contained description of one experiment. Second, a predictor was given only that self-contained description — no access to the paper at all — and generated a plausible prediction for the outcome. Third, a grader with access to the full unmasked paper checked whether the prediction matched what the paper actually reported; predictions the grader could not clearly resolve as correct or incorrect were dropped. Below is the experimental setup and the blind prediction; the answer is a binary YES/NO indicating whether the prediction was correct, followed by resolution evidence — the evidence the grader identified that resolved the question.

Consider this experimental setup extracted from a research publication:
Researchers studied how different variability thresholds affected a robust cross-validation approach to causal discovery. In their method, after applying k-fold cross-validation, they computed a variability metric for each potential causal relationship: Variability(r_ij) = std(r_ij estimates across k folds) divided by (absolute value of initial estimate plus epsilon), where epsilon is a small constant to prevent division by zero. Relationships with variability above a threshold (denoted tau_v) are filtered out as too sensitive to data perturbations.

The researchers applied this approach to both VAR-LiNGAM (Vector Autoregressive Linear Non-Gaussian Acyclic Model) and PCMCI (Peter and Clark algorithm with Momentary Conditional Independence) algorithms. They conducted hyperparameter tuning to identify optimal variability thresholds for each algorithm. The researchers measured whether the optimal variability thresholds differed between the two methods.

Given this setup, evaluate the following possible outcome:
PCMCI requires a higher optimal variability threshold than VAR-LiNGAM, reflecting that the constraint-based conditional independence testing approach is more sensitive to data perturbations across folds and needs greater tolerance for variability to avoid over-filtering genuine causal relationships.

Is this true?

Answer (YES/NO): NO